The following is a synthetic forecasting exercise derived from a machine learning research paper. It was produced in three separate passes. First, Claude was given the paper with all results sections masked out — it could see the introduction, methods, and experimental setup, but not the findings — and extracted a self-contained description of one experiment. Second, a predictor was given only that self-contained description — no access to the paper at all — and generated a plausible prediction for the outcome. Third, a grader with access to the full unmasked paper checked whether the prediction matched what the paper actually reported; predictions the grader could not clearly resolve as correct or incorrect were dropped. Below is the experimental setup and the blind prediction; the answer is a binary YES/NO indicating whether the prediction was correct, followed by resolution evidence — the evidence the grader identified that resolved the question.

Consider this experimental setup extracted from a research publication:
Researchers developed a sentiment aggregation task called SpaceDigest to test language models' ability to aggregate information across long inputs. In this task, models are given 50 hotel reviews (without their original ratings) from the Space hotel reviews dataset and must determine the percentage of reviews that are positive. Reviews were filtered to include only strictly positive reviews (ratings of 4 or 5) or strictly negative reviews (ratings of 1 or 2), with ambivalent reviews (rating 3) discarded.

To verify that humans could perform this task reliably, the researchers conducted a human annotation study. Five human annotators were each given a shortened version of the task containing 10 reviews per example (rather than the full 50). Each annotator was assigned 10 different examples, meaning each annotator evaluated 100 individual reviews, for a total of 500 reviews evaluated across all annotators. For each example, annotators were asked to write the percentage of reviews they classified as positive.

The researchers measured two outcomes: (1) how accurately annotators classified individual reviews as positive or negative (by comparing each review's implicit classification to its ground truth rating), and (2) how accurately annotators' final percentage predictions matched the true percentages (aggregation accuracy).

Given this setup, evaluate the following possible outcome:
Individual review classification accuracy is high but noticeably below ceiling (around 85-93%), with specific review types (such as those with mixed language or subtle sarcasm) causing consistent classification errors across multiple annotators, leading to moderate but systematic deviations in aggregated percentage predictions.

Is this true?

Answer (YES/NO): NO